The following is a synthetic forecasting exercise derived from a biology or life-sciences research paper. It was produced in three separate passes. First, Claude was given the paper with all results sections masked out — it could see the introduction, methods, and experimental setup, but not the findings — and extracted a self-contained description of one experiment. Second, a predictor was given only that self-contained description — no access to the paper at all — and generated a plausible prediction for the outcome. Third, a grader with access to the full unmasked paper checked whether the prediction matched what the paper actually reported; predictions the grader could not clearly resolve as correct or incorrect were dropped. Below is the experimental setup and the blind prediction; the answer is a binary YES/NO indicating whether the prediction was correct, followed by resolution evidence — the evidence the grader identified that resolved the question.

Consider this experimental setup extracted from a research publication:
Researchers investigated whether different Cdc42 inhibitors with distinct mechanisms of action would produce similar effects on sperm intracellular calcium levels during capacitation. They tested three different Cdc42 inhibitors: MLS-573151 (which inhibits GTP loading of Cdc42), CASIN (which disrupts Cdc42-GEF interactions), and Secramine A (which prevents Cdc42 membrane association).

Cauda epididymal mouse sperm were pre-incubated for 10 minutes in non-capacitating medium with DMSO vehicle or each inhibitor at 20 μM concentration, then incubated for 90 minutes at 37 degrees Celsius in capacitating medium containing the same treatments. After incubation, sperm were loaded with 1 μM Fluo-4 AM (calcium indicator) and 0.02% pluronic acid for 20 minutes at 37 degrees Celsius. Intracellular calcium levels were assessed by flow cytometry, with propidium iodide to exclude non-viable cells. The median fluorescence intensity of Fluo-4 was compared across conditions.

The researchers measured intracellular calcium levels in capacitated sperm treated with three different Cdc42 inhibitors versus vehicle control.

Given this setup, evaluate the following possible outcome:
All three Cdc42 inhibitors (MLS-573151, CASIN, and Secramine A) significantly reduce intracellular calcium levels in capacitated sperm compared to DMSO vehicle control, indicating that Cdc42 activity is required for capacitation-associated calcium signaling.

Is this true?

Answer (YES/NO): YES